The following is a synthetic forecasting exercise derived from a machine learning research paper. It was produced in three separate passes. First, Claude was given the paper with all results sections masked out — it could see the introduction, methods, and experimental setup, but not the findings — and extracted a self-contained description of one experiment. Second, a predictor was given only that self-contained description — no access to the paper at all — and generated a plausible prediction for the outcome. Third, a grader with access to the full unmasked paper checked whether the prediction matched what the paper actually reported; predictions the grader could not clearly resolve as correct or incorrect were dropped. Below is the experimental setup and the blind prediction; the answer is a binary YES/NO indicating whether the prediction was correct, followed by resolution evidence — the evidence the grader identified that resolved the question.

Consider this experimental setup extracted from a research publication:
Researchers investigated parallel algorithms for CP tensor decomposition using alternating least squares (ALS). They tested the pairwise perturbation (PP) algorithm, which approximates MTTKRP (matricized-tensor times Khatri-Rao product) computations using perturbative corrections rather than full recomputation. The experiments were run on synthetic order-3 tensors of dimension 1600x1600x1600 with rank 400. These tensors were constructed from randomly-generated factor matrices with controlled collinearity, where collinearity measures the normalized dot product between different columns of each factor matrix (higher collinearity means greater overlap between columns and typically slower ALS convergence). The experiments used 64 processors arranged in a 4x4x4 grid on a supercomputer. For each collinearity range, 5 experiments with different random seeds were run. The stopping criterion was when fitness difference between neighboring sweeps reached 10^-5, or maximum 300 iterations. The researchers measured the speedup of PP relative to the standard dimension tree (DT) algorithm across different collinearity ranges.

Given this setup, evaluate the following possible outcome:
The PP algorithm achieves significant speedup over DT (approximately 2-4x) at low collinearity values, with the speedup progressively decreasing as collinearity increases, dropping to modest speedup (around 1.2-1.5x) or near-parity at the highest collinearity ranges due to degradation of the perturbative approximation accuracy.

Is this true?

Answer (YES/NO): NO